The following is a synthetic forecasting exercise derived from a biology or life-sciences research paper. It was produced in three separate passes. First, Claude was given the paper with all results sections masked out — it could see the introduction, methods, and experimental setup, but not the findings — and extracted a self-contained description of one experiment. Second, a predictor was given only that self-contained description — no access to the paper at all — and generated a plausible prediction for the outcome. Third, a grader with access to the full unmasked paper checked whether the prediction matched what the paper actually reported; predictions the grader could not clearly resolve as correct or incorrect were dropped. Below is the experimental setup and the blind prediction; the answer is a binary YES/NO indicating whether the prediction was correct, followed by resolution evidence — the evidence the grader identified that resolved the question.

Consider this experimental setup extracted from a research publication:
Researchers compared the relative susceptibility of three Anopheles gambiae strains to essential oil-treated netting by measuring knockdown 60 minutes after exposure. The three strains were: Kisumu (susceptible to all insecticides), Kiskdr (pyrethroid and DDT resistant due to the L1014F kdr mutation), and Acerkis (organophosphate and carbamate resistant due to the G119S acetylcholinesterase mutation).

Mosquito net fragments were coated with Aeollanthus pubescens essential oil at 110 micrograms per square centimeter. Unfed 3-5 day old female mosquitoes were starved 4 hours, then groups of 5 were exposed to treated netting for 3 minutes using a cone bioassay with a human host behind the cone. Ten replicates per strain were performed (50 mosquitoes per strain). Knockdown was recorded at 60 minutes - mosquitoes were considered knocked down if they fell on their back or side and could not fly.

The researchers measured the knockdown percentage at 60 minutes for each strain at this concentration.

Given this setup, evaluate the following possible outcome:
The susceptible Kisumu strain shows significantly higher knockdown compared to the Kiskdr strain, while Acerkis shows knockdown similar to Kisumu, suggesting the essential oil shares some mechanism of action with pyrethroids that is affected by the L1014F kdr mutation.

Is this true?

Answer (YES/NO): NO